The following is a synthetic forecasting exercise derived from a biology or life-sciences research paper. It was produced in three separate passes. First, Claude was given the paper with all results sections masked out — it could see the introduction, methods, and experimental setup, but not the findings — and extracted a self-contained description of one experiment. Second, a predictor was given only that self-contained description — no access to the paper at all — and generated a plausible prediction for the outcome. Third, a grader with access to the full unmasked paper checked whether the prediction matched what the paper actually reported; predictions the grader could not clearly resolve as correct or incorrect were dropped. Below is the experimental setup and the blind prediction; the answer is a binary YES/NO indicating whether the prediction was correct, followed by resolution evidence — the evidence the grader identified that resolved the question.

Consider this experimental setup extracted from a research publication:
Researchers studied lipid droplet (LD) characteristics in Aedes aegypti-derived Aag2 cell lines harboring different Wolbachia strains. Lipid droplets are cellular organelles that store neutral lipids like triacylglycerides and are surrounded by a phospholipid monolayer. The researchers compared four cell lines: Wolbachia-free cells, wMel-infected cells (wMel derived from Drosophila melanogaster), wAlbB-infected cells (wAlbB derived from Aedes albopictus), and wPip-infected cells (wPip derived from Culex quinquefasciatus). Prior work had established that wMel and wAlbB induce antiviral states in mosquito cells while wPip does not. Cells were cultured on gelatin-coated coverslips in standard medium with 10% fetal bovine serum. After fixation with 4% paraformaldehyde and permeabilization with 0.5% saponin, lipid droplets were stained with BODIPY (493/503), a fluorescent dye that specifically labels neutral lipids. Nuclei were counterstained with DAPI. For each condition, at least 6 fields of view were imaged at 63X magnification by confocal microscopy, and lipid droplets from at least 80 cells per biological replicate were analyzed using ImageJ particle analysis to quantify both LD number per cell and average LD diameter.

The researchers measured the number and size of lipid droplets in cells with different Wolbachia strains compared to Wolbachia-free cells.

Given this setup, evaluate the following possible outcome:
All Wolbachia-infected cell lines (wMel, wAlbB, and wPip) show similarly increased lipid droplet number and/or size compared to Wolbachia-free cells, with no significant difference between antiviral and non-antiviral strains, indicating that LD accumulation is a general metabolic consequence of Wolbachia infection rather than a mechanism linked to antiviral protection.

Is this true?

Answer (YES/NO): NO